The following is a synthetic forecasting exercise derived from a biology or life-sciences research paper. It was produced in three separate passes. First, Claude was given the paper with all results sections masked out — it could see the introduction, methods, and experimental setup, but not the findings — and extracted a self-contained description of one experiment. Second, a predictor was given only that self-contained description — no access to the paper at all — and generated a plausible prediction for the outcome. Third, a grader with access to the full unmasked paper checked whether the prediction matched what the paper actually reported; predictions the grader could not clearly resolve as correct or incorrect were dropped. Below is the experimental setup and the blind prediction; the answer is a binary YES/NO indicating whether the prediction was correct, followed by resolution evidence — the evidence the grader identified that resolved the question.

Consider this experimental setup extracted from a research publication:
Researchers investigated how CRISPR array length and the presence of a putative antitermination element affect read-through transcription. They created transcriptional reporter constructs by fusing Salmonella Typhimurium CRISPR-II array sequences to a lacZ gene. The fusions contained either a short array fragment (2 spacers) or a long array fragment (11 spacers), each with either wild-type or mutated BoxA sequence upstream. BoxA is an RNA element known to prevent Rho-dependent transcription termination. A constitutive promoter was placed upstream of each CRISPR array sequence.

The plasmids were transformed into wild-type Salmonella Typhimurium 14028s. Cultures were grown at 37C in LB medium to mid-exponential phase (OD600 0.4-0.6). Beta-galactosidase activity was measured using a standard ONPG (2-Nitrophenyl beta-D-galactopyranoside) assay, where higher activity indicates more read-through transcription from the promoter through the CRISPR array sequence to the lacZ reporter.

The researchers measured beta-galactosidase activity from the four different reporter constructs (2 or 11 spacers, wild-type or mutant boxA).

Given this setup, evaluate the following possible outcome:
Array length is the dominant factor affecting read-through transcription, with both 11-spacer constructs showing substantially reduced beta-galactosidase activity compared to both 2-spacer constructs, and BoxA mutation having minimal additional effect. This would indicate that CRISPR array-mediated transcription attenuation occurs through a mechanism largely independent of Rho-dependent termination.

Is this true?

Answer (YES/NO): NO